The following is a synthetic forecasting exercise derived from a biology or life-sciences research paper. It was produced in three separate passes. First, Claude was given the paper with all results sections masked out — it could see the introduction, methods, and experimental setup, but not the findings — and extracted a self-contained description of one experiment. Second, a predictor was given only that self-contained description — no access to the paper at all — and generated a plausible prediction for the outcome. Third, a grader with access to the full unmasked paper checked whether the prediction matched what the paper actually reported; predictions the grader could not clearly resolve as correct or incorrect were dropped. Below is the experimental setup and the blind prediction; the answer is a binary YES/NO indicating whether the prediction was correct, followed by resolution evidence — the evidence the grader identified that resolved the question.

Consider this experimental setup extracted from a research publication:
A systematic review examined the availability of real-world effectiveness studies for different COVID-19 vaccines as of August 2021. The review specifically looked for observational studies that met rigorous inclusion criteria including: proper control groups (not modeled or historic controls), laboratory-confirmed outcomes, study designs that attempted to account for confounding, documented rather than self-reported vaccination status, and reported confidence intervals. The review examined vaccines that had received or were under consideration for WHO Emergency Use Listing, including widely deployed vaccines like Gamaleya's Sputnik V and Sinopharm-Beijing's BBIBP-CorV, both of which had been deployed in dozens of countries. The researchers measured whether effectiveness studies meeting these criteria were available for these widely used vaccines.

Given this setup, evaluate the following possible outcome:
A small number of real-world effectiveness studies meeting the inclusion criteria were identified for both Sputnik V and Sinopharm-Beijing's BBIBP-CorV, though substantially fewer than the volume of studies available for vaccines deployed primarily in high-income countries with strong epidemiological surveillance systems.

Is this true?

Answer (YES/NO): NO